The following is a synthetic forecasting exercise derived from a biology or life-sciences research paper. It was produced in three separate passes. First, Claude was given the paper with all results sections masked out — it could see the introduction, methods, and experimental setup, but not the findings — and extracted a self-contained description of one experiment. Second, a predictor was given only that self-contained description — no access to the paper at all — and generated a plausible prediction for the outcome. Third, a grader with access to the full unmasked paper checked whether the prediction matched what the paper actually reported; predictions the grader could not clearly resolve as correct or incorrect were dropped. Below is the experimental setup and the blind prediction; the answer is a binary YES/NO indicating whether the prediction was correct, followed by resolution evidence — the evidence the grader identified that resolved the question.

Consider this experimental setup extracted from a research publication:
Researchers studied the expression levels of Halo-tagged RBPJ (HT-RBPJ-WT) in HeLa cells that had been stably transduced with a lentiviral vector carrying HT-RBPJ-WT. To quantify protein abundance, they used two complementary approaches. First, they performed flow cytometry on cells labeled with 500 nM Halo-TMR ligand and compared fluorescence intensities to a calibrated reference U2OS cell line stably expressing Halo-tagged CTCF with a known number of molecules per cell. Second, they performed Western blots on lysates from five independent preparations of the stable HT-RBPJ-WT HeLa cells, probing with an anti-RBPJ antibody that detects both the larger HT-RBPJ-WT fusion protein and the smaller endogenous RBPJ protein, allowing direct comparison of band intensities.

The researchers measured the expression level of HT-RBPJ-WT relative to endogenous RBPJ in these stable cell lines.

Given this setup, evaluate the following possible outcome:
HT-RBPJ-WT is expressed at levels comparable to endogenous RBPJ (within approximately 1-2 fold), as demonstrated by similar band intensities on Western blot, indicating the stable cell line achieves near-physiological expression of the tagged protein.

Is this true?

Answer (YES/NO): YES